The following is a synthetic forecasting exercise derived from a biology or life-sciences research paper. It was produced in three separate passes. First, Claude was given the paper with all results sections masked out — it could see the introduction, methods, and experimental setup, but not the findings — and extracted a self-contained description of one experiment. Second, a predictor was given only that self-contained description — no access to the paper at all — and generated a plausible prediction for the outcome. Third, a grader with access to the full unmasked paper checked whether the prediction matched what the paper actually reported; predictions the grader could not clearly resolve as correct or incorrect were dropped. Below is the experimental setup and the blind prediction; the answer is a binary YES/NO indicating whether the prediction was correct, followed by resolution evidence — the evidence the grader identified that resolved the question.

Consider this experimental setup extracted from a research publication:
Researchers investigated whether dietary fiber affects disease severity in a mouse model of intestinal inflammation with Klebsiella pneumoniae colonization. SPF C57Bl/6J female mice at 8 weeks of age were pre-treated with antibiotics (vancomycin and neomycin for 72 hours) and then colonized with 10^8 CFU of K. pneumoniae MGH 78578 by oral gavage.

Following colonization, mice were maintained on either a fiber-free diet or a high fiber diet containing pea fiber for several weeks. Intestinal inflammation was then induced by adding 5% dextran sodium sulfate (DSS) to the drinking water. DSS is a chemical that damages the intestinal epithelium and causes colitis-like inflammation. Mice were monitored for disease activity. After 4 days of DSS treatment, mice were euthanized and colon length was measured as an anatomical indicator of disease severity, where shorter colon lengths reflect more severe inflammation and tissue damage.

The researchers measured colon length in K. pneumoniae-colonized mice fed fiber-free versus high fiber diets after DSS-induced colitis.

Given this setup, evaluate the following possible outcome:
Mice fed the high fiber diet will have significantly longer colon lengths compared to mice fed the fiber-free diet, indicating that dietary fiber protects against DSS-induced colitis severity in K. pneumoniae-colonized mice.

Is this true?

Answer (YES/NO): YES